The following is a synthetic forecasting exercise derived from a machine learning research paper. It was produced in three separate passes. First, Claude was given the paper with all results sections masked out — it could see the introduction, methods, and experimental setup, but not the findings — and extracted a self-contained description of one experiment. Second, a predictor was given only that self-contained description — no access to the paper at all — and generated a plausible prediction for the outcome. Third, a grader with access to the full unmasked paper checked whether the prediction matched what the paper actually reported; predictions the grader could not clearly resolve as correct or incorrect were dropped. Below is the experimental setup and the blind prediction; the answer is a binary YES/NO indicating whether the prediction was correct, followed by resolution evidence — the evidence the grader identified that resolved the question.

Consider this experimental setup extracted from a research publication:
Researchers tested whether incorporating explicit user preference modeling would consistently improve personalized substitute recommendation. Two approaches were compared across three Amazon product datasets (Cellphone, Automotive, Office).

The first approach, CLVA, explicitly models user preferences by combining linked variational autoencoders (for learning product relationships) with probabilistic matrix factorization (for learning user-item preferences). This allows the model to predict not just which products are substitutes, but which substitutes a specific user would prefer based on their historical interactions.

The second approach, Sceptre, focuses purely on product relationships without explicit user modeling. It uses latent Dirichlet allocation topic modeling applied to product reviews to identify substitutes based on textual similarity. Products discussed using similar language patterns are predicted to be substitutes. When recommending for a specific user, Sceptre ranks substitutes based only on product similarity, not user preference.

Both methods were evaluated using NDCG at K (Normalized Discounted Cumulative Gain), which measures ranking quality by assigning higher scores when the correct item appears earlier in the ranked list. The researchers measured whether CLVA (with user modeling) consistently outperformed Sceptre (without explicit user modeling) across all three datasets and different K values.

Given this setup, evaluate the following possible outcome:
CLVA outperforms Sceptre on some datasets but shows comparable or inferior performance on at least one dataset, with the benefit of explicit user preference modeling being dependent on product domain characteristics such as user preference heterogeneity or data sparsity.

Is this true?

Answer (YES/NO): YES